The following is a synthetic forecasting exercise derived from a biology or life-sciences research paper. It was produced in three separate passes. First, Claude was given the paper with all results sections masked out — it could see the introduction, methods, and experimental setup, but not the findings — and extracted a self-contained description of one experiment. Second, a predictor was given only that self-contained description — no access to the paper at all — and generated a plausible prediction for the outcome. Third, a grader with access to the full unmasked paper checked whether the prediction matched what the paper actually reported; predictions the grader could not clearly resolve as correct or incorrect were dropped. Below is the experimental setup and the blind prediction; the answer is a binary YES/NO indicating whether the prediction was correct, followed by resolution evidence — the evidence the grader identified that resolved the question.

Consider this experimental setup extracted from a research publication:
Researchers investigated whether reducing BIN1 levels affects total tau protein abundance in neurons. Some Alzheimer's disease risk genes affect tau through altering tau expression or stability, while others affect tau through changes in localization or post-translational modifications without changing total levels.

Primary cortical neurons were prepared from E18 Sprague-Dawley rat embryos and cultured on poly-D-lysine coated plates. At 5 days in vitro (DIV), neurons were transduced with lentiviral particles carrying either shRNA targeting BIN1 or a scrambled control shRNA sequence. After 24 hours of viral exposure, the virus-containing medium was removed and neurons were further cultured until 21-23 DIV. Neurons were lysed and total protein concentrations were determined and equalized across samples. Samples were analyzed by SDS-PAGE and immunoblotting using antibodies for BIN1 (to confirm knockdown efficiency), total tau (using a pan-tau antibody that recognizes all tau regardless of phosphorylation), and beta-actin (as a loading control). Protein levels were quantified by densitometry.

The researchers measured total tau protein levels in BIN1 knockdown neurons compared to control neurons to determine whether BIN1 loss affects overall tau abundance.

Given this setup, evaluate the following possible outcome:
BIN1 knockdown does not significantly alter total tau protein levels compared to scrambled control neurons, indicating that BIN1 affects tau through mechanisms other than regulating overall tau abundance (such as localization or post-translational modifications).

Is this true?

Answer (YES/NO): YES